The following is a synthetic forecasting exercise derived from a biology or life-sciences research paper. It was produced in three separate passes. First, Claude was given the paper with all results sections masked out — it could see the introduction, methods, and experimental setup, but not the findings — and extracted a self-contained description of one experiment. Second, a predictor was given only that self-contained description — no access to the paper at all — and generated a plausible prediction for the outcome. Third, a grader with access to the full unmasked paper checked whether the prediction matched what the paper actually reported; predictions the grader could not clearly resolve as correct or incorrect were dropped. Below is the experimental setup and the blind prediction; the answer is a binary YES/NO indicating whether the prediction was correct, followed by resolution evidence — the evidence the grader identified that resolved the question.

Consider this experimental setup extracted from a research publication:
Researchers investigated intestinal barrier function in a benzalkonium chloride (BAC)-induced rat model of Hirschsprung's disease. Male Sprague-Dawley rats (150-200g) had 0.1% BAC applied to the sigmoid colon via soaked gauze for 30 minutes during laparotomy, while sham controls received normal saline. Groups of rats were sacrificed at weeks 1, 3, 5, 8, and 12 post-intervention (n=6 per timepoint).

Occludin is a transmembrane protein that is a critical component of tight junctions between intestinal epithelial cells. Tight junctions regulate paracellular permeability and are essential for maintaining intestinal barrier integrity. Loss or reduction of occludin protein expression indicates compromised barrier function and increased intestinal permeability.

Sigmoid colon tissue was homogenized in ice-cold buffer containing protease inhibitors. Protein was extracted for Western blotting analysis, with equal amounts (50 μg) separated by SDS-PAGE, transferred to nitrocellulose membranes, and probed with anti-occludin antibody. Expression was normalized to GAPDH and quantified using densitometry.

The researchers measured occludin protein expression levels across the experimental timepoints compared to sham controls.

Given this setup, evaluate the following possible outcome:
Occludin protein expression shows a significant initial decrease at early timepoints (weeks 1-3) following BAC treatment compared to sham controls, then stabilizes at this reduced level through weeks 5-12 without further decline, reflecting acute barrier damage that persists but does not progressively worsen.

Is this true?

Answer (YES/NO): NO